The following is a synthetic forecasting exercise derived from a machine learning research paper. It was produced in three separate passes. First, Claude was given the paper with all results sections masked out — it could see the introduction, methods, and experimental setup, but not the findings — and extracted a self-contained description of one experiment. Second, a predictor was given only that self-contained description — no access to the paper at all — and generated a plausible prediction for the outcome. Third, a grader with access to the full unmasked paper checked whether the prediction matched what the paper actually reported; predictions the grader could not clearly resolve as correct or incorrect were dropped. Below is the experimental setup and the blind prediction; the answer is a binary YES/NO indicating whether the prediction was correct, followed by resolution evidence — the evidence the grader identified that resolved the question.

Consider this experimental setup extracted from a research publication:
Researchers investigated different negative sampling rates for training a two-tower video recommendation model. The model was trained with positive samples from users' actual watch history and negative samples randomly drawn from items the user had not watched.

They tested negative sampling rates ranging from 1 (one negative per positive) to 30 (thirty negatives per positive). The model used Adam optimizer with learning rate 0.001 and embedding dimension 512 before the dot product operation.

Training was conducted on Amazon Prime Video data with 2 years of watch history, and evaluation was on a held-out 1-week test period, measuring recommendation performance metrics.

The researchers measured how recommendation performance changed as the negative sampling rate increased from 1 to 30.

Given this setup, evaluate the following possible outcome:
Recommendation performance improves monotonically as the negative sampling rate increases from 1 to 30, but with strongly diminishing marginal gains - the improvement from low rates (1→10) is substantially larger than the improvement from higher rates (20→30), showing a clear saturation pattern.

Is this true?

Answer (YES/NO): YES